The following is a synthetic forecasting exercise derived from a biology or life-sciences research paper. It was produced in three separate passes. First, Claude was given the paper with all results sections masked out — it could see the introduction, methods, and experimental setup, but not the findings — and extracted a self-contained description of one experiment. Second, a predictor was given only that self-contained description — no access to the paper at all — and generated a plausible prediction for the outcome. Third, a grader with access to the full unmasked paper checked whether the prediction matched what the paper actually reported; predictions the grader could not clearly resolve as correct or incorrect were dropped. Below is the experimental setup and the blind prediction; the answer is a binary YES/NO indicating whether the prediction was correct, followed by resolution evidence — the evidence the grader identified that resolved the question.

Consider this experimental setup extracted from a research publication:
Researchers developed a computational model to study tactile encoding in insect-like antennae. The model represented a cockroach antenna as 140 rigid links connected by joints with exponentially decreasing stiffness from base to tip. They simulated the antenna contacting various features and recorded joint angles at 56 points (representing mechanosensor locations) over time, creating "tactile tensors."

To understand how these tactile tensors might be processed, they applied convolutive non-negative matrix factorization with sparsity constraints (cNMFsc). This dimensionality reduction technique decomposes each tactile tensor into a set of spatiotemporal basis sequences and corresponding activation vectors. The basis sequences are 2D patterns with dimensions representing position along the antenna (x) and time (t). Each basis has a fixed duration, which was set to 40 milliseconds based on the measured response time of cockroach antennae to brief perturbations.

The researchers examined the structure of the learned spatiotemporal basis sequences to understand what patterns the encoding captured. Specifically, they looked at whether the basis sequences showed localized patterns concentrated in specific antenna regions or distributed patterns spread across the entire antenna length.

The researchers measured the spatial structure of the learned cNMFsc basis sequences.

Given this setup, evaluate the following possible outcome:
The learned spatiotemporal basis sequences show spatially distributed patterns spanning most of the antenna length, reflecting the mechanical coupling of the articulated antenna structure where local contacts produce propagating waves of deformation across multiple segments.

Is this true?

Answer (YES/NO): NO